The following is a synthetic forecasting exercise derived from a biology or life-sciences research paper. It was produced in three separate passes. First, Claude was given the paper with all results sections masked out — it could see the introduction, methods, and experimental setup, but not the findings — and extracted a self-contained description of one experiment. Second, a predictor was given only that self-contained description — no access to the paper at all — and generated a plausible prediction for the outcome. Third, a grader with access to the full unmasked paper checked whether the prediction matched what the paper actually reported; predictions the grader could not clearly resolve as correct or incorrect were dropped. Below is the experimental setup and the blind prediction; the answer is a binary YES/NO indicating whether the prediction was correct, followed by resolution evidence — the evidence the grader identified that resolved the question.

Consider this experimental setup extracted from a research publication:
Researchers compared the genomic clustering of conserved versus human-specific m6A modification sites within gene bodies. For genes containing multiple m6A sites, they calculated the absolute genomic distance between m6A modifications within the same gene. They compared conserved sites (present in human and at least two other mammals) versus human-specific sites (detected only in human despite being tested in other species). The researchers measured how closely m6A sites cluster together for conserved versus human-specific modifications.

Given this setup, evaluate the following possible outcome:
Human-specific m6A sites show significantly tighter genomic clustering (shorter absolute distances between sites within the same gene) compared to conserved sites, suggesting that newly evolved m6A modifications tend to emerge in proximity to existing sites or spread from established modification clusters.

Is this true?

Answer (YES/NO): NO